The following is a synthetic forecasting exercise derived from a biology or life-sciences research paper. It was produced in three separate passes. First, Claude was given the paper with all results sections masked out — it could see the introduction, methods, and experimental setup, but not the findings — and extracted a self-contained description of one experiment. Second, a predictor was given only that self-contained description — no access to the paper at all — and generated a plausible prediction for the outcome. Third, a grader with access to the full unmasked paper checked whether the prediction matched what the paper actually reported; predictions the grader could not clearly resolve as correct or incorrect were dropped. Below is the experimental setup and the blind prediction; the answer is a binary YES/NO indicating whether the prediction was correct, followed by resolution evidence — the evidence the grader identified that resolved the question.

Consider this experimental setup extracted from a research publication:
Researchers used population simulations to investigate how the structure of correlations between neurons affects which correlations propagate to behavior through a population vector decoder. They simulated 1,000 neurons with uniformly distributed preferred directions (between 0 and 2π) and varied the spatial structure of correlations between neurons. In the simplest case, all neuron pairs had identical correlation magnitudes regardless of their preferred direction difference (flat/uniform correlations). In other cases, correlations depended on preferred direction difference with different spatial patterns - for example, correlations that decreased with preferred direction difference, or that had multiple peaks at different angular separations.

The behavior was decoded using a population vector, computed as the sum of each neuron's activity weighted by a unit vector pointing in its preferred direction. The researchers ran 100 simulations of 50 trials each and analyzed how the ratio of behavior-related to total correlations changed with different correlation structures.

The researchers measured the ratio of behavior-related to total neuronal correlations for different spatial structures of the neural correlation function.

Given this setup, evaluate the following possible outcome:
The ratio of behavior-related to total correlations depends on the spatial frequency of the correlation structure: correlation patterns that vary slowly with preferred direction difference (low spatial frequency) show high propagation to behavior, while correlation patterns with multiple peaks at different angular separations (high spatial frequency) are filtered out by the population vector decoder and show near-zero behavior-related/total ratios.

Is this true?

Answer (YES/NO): NO